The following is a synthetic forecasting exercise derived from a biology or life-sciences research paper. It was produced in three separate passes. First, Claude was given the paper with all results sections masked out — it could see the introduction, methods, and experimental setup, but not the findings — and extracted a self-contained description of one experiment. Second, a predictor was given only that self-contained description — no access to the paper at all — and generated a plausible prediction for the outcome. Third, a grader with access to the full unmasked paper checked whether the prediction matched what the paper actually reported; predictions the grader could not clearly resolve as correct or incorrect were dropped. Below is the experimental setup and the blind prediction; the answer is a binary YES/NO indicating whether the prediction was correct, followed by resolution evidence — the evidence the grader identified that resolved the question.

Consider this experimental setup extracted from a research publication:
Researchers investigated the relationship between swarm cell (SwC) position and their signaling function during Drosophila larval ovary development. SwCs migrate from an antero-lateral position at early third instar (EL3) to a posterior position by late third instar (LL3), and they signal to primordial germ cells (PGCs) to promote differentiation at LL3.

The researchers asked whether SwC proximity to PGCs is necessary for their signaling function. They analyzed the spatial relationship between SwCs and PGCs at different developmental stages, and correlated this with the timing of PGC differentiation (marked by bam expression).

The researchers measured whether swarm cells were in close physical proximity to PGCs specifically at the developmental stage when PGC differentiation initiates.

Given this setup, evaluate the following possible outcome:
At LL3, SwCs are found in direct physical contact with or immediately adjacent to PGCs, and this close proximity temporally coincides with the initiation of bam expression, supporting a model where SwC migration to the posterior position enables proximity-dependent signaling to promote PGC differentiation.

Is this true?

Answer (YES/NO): YES